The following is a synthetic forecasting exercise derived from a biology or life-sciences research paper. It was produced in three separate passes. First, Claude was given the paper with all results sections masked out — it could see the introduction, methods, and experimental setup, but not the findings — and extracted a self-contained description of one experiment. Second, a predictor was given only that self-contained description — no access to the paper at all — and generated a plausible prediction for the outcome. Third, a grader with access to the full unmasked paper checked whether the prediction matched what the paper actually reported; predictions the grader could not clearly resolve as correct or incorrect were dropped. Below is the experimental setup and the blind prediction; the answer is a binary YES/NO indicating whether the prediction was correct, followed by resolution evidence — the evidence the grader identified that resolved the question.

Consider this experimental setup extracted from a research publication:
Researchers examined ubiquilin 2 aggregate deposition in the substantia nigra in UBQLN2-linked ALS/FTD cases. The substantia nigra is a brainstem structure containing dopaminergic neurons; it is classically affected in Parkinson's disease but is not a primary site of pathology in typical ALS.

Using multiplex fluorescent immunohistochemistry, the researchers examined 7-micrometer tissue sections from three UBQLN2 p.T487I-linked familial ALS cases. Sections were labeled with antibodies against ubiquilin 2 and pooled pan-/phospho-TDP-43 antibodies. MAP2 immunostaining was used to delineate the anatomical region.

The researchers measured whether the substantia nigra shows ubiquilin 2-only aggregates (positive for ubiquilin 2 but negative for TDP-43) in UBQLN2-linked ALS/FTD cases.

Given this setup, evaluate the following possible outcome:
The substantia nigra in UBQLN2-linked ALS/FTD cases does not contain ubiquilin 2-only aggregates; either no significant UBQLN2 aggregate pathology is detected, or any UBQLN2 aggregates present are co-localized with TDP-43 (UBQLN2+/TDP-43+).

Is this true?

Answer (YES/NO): NO